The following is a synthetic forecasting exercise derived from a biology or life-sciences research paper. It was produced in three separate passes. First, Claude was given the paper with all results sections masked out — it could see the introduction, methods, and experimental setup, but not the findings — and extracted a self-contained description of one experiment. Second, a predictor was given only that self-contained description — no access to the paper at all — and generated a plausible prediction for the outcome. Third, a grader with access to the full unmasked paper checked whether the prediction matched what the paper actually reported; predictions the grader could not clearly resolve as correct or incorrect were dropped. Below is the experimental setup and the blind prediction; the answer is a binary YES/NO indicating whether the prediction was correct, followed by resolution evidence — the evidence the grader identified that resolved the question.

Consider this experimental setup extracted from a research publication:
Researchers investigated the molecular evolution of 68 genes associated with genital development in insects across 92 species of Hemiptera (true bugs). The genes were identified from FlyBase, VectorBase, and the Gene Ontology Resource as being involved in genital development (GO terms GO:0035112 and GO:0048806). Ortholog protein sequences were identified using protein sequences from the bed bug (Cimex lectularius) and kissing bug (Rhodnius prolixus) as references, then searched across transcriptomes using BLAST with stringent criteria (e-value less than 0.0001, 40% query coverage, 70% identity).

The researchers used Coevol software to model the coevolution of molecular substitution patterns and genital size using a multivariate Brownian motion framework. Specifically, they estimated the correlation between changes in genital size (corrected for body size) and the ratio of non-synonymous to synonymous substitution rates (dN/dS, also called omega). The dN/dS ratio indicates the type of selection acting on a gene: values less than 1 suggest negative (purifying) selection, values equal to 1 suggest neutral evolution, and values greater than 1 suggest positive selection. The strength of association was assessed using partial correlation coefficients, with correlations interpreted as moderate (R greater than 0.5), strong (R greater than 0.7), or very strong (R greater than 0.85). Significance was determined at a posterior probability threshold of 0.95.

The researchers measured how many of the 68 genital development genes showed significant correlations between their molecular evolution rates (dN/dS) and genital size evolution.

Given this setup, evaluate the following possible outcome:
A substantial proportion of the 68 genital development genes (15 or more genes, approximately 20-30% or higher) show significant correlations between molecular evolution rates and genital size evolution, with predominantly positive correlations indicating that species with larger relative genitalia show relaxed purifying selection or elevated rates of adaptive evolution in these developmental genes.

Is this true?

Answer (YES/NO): YES